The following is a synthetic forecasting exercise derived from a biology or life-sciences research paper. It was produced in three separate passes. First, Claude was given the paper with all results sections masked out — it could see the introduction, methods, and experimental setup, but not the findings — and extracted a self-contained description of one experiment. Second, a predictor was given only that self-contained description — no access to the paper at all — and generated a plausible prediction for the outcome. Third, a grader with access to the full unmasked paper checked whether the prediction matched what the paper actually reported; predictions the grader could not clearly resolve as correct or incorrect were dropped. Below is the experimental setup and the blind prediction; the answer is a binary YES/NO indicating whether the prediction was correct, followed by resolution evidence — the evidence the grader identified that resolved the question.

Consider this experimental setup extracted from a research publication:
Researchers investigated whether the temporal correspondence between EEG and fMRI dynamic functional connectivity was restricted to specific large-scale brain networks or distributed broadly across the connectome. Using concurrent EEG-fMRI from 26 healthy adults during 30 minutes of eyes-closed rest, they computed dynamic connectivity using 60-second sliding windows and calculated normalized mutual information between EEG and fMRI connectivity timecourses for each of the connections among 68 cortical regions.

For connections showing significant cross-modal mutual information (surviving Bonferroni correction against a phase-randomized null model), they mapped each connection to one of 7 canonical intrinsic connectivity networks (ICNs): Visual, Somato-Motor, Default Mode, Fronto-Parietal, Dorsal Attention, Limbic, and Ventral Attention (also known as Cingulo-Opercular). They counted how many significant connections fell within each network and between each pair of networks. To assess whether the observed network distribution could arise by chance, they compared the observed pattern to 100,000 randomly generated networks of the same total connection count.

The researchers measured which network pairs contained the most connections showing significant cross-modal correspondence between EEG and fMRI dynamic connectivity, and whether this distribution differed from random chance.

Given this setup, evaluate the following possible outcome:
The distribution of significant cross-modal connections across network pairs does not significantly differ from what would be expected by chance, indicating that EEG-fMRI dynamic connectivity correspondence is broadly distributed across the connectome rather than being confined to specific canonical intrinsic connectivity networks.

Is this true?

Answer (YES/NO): NO